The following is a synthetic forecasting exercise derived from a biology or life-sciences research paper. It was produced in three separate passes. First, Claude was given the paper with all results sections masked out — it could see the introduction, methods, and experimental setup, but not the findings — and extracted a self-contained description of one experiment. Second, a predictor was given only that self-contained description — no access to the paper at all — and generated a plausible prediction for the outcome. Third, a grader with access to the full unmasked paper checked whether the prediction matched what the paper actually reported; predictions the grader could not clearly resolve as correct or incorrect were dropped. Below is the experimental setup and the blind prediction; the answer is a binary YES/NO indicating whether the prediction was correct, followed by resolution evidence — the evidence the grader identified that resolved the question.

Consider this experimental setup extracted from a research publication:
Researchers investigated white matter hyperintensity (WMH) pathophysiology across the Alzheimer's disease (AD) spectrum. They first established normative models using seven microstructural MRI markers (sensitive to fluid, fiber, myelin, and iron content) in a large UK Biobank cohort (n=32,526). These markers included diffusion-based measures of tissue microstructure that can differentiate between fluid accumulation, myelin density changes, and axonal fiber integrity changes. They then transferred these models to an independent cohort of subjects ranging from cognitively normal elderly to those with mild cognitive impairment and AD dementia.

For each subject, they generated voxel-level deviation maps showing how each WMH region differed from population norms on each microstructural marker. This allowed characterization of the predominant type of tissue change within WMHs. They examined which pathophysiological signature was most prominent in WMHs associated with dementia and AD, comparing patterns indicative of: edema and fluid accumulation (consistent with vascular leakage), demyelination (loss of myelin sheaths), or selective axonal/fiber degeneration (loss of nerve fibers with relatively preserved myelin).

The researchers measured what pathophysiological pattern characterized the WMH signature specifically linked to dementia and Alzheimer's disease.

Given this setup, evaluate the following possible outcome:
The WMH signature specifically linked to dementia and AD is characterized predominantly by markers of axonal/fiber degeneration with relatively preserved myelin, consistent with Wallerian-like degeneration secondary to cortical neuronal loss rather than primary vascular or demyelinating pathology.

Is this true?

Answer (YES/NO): YES